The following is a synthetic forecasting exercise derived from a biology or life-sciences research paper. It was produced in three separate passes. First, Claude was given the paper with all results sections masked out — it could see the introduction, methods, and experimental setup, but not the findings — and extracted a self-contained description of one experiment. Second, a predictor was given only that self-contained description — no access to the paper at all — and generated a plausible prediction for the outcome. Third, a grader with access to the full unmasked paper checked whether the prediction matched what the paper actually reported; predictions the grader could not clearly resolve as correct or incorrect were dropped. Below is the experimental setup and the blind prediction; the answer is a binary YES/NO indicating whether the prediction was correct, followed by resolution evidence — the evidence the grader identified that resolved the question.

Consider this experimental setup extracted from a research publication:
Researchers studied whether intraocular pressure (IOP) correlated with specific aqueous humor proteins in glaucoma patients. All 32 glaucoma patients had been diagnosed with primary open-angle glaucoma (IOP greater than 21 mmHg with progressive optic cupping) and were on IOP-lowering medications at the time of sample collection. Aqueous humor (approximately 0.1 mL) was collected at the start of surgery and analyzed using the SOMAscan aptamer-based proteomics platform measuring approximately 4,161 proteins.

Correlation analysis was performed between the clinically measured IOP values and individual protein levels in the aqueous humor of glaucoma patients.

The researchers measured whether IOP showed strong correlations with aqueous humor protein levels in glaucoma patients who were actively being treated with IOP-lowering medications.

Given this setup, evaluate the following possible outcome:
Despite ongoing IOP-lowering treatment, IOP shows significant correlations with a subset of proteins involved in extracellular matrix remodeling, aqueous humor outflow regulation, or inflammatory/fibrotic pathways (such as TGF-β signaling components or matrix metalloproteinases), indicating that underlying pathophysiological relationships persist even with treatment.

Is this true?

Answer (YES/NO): NO